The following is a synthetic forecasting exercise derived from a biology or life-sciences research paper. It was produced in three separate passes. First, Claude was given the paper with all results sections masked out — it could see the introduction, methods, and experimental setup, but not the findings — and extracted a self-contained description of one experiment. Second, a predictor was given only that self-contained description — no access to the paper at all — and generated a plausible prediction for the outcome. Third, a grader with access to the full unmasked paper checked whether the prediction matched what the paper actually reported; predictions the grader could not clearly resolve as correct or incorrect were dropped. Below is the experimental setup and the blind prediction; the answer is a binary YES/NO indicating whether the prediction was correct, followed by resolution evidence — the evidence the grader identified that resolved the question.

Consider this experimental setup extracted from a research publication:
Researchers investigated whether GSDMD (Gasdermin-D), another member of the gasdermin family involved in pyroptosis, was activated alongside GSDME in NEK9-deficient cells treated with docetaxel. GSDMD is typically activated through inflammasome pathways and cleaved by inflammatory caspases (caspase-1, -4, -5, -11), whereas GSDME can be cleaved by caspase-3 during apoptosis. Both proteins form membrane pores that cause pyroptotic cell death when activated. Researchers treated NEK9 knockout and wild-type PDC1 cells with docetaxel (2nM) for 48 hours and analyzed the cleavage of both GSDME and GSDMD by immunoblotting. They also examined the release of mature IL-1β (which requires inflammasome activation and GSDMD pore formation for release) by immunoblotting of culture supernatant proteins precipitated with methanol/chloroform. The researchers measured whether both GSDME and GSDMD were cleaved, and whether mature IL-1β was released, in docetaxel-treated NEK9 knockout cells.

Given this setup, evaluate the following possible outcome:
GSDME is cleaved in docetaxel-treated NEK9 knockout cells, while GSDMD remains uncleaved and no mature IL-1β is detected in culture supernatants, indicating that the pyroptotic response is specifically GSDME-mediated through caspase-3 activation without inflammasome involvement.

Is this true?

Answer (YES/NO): YES